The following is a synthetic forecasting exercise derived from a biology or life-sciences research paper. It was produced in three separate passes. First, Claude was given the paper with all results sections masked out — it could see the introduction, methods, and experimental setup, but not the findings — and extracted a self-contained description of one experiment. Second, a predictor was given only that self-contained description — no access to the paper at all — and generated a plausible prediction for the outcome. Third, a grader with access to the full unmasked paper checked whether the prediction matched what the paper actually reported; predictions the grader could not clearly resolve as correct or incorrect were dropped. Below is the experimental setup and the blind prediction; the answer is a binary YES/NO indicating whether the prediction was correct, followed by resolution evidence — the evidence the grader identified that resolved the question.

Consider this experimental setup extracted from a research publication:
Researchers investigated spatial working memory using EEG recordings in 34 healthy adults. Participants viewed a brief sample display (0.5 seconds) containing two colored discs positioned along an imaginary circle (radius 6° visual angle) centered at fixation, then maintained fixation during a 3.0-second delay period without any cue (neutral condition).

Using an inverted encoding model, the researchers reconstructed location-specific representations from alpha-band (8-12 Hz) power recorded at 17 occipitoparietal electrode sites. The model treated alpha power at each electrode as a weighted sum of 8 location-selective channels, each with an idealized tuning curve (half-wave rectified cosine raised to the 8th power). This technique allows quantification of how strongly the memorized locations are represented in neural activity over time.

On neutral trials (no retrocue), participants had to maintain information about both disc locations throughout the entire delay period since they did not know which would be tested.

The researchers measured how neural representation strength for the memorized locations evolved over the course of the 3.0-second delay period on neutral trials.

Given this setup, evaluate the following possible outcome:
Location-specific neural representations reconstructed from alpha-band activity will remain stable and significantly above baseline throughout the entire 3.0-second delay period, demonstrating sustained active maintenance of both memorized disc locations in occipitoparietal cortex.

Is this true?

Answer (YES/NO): NO